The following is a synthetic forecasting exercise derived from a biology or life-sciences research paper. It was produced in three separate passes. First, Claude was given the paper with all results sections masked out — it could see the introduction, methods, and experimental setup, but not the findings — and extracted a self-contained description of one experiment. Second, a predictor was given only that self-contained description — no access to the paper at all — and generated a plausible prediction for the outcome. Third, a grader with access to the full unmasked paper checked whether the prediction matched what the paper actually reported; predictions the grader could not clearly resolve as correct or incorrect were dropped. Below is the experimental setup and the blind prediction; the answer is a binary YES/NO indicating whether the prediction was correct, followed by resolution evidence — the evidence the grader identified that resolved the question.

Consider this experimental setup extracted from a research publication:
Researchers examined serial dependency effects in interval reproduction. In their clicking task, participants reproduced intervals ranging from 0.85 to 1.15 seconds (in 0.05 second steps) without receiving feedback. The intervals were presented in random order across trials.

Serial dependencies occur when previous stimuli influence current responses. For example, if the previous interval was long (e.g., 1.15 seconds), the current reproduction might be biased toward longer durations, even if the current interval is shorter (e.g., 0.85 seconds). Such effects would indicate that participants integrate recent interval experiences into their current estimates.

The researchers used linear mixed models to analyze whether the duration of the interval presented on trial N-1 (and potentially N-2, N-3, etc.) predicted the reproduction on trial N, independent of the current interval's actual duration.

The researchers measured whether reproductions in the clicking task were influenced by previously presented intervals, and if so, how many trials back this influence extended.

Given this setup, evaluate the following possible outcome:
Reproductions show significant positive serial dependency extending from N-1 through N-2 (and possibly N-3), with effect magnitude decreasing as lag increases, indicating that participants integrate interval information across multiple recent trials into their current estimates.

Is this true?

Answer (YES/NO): NO